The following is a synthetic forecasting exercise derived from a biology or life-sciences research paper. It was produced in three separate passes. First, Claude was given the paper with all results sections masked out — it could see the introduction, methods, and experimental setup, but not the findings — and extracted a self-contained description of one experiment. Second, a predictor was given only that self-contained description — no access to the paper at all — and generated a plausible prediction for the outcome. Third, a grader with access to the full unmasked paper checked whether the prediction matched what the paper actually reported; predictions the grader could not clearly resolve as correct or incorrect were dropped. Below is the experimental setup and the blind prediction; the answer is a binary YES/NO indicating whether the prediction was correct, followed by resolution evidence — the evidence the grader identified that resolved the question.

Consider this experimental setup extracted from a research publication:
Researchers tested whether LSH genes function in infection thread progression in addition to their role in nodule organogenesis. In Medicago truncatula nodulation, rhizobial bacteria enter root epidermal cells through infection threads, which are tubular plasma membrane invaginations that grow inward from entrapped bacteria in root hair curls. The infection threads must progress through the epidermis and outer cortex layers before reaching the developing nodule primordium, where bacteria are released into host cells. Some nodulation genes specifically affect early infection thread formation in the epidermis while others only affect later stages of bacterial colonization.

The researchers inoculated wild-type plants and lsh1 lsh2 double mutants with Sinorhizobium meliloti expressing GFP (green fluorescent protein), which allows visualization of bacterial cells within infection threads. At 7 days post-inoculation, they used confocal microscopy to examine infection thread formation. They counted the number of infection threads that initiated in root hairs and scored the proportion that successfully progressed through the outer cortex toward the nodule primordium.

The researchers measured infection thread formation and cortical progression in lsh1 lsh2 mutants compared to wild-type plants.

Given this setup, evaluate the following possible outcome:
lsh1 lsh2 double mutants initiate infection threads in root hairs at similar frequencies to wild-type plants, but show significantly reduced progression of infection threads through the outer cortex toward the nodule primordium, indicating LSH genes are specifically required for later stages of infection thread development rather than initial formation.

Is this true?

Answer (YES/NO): YES